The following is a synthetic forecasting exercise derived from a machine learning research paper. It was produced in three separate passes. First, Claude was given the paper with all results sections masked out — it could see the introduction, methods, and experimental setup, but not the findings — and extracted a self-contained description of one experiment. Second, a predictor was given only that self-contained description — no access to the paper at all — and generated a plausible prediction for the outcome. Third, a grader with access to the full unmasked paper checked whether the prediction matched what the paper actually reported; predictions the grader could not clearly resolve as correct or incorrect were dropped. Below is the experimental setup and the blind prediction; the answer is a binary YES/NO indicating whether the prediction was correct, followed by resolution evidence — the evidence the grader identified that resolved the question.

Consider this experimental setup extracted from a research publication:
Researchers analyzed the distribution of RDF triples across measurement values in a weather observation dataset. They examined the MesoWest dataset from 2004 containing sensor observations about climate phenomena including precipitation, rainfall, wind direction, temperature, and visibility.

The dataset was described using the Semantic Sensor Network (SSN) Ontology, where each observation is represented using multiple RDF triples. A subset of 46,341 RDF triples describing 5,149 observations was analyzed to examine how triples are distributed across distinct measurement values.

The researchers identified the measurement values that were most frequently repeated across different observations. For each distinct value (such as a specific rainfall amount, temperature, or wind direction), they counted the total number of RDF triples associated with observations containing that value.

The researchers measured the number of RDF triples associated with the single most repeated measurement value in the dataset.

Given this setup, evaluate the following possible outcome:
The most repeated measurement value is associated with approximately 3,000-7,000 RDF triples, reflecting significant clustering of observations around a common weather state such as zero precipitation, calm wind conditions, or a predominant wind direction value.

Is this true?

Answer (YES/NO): NO